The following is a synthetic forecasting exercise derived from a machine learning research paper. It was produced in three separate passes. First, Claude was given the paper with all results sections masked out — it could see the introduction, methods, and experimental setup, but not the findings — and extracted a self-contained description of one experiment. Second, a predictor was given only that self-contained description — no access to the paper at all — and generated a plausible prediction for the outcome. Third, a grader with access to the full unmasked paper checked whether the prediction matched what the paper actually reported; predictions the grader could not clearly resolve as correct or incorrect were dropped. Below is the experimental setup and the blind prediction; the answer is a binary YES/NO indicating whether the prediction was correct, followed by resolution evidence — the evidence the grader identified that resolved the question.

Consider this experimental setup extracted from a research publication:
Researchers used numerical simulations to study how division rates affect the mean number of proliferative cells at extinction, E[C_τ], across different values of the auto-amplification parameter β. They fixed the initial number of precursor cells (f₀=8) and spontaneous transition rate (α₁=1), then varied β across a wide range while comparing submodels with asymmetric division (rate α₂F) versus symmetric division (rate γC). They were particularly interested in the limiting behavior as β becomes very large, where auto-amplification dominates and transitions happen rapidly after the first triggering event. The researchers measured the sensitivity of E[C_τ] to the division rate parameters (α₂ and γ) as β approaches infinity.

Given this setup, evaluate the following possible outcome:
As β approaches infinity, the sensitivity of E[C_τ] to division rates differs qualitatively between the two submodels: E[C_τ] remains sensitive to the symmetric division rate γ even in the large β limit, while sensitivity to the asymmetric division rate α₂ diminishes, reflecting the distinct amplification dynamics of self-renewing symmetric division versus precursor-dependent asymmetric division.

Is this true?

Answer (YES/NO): NO